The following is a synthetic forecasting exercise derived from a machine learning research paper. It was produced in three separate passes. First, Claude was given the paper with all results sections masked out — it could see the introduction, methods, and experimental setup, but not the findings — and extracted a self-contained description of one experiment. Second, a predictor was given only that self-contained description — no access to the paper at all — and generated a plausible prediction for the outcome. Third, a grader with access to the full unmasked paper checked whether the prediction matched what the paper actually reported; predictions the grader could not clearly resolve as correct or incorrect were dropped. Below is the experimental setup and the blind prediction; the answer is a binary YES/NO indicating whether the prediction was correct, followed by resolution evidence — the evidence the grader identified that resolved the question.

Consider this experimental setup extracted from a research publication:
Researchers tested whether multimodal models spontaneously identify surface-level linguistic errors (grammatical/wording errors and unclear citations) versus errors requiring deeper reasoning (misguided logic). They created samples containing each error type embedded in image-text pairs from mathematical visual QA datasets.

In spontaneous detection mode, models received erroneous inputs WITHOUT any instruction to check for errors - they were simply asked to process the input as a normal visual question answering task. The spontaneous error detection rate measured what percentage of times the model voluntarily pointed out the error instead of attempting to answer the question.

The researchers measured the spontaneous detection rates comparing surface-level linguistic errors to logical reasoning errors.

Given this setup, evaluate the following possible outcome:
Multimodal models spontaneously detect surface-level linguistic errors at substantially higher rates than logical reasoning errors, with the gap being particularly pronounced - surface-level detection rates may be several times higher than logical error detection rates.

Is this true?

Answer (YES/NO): NO